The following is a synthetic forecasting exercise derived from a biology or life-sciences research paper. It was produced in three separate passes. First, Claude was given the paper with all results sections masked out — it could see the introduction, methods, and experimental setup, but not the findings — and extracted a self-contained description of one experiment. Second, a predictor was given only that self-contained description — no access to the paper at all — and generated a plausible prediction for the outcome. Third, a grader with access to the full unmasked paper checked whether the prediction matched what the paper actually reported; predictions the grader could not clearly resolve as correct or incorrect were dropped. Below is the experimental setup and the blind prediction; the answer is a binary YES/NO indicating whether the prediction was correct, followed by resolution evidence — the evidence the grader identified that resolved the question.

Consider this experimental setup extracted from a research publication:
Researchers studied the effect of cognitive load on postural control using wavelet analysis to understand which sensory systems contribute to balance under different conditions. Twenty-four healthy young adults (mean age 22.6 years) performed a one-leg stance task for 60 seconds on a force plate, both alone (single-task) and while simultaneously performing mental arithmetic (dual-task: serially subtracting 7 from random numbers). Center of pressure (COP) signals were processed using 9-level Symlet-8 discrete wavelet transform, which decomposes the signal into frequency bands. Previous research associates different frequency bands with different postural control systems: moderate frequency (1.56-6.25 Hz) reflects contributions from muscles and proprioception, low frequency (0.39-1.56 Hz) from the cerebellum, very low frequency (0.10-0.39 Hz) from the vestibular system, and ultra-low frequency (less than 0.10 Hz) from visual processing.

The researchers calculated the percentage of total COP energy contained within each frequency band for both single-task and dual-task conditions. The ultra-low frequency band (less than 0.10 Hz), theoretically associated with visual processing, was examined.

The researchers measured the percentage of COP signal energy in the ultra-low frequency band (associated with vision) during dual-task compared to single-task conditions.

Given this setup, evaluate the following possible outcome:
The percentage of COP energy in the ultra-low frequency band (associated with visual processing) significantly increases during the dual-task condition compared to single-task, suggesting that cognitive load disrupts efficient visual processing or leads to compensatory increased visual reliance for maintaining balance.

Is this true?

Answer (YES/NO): YES